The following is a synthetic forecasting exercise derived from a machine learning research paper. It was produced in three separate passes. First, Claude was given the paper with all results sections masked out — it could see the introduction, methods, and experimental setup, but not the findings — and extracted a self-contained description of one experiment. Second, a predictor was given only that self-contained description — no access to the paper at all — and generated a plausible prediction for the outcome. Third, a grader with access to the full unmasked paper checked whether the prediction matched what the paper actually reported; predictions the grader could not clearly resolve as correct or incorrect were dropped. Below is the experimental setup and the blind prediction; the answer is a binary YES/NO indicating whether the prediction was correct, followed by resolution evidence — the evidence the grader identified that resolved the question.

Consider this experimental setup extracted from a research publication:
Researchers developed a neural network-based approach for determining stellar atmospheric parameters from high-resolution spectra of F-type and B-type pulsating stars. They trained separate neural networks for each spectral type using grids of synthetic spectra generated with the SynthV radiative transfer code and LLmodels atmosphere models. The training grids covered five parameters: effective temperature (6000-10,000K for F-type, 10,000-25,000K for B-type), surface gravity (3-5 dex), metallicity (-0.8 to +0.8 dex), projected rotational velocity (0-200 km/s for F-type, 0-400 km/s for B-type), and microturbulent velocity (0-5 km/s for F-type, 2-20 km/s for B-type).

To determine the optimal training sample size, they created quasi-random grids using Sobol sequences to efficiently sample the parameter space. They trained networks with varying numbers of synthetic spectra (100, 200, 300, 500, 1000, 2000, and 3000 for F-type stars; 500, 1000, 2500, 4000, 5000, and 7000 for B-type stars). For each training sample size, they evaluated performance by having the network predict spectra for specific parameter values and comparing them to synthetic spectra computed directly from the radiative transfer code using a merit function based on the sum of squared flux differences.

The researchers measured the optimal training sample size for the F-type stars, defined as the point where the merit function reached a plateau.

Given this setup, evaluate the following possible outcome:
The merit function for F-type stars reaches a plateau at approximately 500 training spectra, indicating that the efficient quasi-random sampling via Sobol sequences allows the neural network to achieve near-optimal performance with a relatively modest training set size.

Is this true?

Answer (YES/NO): NO